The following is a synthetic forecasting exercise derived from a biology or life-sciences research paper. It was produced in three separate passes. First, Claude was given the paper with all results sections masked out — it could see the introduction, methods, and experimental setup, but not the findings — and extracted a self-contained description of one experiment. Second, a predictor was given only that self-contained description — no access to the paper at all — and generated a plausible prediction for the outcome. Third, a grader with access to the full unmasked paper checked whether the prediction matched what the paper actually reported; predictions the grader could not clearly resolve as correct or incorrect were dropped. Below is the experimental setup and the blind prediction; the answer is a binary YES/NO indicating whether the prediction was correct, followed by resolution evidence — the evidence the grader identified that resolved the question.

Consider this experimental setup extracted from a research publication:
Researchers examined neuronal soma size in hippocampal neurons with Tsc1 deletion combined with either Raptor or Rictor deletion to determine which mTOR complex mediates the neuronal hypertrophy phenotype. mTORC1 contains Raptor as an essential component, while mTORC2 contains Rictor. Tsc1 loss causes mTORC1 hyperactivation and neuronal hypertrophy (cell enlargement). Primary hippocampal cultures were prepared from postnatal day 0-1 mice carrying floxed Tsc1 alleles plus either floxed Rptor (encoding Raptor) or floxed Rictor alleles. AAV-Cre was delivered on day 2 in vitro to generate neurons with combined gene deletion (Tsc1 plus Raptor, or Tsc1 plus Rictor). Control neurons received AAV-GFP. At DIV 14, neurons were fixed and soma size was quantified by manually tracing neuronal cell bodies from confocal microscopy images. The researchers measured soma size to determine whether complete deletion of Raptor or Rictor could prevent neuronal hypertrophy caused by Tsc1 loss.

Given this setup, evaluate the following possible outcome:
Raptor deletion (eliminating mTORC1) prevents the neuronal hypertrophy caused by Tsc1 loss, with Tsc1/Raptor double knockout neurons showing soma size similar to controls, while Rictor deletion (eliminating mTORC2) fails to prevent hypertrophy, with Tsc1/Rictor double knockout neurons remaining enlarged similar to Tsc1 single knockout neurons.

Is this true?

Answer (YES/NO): YES